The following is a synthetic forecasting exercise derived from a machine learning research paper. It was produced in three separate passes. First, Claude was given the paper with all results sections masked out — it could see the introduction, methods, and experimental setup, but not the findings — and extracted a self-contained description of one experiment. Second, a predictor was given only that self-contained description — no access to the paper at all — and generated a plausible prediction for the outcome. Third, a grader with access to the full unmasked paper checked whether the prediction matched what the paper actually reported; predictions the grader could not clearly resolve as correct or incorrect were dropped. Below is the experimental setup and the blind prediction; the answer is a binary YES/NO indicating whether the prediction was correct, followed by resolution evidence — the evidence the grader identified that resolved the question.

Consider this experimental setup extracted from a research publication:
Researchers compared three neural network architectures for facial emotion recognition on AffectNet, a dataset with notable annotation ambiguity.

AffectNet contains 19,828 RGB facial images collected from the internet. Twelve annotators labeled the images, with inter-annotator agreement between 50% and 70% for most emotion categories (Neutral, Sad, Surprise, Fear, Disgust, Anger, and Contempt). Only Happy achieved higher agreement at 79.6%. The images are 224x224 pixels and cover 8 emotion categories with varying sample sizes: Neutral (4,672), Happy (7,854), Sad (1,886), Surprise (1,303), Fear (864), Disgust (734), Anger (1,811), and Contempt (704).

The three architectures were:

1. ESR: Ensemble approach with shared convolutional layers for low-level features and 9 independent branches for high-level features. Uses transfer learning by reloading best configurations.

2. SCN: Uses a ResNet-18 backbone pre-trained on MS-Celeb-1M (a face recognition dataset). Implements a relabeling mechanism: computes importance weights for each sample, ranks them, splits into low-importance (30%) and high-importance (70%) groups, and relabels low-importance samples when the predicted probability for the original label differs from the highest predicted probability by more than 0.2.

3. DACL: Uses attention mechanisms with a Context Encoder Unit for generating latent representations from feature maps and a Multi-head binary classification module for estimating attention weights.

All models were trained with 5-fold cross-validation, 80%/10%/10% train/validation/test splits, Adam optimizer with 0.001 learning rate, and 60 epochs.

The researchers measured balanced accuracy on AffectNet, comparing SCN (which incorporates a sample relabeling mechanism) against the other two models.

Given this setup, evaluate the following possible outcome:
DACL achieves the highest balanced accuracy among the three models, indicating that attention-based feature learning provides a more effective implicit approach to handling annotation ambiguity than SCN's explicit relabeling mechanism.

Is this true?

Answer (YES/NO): NO